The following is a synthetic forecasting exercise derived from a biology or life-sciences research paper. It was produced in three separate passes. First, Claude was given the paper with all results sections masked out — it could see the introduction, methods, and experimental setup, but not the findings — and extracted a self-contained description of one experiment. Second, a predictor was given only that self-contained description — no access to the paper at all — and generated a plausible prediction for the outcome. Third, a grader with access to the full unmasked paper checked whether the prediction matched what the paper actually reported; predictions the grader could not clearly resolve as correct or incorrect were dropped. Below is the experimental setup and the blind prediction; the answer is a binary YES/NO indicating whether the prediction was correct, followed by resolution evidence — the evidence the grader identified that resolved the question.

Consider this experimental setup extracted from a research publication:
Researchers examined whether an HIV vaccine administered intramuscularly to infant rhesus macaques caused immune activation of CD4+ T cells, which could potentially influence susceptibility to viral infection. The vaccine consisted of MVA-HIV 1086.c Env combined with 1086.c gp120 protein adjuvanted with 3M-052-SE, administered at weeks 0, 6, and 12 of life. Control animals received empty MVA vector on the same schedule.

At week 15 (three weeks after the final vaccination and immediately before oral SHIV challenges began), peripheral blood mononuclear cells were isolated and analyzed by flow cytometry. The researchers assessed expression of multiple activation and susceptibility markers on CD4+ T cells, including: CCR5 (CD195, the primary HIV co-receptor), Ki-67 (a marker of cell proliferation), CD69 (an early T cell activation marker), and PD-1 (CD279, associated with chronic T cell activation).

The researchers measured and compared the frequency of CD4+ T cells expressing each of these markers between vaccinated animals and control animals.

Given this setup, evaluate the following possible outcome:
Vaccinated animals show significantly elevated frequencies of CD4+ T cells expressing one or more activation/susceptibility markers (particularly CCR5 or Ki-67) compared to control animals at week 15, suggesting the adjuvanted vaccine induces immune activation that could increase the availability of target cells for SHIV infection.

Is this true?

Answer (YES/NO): NO